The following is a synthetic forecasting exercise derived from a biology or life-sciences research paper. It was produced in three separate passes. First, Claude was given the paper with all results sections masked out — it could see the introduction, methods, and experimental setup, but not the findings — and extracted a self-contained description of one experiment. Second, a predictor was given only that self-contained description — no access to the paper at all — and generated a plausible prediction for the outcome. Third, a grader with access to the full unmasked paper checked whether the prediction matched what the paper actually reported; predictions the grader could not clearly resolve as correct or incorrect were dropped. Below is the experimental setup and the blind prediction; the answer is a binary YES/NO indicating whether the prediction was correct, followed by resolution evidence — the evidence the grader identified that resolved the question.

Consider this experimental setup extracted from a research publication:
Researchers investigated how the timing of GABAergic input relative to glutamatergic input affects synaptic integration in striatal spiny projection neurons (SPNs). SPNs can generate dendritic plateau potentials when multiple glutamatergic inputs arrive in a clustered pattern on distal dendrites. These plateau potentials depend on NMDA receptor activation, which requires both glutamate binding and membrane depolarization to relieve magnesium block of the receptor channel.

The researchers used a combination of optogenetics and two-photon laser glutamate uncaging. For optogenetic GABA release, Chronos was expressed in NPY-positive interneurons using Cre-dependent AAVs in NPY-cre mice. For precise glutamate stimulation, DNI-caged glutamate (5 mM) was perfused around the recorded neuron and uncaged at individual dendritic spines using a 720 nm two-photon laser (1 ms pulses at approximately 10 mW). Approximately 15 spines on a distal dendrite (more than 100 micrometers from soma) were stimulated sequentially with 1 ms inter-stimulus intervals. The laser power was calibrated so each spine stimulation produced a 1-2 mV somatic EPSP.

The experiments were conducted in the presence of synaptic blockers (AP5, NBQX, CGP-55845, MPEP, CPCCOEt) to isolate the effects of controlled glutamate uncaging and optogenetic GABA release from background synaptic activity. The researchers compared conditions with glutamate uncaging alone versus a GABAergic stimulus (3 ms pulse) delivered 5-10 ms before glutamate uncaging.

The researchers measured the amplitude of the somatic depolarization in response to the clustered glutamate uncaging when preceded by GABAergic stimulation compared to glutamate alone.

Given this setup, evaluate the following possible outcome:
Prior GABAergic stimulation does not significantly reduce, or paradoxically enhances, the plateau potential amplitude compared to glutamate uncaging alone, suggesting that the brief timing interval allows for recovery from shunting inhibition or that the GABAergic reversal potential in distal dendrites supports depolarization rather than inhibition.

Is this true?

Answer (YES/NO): YES